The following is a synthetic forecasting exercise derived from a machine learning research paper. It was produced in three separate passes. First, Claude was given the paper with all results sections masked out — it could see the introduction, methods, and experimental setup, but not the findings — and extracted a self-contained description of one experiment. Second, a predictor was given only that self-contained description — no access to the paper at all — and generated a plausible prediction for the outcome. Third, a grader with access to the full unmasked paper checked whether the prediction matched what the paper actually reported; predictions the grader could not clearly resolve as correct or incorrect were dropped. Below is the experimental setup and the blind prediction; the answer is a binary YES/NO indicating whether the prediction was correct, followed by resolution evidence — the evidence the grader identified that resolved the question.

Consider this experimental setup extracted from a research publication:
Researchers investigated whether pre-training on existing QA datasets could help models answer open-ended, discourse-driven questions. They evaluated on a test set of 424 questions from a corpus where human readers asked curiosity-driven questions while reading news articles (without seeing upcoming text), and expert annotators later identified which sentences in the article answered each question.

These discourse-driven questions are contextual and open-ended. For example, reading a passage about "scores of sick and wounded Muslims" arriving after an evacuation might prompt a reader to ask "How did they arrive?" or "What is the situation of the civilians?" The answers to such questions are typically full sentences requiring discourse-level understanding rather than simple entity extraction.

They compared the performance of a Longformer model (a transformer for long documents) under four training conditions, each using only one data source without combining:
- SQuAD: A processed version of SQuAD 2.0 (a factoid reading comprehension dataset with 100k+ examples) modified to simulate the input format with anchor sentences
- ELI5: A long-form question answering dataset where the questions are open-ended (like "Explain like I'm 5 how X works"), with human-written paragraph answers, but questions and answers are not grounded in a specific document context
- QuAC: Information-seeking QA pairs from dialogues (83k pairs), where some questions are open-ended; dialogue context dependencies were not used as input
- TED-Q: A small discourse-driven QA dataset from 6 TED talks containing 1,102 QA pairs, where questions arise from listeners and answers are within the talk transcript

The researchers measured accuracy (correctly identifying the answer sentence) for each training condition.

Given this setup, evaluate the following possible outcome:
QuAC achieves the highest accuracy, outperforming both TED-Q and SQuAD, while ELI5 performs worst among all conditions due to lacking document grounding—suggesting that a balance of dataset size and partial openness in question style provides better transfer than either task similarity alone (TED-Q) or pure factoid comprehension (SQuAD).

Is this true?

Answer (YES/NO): NO